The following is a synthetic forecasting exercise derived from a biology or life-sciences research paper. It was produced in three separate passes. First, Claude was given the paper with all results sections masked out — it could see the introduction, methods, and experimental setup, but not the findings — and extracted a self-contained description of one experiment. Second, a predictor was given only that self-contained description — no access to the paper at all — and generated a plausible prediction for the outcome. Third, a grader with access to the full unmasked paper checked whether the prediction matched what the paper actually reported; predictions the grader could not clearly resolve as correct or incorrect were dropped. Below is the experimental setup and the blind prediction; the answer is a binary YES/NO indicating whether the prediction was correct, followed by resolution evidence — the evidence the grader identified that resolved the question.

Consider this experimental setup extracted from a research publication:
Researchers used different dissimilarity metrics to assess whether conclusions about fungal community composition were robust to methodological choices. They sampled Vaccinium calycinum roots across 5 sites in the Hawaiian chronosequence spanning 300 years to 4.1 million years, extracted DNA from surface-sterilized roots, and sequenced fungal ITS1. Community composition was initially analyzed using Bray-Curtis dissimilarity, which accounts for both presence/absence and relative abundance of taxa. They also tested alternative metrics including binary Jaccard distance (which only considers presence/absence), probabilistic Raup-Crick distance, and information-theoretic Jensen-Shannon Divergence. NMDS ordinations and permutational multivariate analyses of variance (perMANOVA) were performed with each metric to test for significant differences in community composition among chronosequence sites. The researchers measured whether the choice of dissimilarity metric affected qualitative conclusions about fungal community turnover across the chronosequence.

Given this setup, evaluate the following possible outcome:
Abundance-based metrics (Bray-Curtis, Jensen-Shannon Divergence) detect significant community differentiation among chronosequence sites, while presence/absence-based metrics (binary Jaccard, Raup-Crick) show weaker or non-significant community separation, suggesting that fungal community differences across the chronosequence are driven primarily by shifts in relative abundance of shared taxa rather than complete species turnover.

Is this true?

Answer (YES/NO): NO